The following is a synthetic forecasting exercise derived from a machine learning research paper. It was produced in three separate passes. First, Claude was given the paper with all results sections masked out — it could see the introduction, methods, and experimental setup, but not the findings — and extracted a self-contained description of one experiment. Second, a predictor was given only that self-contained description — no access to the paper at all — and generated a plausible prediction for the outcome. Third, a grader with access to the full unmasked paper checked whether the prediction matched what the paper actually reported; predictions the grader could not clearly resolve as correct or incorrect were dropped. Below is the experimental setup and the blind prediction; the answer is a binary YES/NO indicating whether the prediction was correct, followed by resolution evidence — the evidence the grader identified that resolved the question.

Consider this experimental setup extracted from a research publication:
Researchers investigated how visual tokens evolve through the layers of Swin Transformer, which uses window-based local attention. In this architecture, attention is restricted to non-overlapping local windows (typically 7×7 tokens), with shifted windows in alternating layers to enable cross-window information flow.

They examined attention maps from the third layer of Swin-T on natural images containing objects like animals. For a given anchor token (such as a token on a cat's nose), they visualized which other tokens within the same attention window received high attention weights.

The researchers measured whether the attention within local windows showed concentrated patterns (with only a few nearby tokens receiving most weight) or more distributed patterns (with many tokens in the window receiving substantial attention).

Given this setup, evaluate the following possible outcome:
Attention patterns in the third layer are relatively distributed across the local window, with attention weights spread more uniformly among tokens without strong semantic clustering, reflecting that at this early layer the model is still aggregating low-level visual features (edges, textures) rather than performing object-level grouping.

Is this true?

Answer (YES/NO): NO